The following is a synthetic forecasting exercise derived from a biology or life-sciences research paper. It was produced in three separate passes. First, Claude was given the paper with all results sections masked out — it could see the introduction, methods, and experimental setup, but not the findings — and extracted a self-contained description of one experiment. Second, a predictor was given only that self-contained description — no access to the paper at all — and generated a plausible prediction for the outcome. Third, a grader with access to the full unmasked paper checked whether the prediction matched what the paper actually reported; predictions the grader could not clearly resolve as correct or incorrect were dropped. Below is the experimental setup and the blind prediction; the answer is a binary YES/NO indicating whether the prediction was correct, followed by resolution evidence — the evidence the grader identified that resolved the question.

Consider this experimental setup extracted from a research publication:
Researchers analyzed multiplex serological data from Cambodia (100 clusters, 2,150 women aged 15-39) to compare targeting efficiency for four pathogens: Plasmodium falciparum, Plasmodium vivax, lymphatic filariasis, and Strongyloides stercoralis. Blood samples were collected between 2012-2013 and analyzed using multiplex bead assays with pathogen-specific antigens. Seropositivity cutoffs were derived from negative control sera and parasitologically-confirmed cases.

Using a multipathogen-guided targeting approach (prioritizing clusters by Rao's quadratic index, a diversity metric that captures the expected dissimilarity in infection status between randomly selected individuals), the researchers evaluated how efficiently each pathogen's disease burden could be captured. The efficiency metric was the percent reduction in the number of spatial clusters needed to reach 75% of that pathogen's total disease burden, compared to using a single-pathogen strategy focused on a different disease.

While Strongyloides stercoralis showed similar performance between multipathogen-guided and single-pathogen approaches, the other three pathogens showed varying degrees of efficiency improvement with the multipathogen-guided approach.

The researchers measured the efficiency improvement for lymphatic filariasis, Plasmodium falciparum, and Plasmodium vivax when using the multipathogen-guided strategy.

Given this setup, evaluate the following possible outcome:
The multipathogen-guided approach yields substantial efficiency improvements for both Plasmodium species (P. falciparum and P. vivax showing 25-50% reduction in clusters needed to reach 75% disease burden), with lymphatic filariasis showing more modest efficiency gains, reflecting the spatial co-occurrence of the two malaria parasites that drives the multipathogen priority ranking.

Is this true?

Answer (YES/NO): NO